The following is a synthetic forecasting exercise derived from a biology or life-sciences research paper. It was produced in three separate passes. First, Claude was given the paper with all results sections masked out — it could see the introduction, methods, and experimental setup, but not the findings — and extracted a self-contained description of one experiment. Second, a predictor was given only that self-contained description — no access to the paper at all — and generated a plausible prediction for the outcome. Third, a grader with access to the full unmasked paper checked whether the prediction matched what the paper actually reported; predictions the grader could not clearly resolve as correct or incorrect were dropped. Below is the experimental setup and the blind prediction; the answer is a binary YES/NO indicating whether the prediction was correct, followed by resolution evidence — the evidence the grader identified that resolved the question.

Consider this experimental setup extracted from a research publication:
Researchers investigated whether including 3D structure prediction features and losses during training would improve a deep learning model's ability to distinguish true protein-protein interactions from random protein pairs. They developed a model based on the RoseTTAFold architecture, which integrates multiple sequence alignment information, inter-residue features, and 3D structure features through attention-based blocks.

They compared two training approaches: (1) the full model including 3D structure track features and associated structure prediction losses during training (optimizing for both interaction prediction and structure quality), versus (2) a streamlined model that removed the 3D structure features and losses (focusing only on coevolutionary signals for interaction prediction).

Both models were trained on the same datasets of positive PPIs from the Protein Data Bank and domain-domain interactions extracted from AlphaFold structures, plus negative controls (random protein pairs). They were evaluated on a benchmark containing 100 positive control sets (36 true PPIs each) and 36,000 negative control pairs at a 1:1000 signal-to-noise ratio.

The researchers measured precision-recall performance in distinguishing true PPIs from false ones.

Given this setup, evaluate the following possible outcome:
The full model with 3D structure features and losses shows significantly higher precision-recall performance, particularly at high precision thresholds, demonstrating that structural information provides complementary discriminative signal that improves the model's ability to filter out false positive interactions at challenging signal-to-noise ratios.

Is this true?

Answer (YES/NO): NO